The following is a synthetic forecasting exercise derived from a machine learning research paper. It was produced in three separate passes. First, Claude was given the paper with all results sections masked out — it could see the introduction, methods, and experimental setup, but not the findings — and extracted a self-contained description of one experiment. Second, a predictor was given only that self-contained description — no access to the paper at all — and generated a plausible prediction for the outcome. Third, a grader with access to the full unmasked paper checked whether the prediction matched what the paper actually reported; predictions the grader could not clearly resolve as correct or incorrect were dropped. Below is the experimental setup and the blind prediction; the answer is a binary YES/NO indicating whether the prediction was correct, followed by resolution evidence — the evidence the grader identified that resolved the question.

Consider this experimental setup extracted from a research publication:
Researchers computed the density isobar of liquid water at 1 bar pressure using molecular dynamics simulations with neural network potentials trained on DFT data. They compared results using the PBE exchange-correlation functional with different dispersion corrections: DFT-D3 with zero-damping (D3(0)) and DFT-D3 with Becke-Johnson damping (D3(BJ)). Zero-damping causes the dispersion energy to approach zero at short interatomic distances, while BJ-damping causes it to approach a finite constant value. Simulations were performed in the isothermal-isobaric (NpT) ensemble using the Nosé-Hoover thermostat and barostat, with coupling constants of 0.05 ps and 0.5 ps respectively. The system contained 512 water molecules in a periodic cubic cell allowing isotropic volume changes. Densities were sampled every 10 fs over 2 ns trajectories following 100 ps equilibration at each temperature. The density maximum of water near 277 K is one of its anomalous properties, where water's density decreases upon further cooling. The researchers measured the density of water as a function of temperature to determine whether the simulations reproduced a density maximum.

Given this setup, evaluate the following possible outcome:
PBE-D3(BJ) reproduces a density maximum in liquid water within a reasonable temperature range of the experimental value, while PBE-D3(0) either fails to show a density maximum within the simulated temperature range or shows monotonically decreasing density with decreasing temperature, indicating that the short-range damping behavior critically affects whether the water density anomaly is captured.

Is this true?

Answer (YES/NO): NO